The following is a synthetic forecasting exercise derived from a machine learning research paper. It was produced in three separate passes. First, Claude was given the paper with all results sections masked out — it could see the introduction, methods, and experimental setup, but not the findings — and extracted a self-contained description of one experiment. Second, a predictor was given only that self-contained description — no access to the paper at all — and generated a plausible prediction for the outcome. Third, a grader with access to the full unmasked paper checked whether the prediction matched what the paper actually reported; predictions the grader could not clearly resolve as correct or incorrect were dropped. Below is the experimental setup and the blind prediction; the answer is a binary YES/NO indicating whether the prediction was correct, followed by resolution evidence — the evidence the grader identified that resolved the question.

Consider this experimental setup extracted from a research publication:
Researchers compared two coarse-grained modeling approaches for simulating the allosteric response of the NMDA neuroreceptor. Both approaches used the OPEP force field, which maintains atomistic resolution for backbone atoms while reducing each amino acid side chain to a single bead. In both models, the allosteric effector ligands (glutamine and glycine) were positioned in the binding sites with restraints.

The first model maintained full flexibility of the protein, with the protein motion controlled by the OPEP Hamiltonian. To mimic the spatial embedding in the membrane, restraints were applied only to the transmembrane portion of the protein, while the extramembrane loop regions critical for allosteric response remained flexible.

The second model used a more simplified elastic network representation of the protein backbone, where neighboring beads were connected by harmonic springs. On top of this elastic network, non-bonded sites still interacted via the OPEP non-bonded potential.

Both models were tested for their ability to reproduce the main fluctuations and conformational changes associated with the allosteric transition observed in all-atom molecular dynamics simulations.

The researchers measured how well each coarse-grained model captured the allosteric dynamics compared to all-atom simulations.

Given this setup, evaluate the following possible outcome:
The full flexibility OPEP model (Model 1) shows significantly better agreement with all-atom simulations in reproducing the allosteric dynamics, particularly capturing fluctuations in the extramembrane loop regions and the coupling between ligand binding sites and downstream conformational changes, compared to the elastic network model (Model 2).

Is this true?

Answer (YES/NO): NO